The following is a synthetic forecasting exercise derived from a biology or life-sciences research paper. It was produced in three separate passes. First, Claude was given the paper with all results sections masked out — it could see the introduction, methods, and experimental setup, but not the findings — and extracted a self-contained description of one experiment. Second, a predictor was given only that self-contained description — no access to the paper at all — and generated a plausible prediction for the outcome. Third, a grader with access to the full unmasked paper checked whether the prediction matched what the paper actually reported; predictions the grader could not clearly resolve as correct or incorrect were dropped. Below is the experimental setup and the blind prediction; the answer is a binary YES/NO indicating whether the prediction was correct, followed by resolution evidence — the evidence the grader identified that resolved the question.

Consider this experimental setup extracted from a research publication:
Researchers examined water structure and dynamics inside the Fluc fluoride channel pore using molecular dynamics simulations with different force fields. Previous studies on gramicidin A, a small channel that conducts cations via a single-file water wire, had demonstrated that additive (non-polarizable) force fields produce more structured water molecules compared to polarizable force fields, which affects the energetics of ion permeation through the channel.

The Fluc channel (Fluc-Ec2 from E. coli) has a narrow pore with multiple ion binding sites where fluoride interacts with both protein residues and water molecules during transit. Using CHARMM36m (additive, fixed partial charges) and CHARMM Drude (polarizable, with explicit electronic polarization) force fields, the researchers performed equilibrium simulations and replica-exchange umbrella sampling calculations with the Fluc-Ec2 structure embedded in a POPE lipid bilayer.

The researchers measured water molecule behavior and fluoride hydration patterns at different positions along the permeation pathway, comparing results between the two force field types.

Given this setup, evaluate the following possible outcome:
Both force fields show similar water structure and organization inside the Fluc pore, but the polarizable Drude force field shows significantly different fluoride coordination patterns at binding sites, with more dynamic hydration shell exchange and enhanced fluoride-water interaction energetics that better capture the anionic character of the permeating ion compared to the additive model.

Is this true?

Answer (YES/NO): NO